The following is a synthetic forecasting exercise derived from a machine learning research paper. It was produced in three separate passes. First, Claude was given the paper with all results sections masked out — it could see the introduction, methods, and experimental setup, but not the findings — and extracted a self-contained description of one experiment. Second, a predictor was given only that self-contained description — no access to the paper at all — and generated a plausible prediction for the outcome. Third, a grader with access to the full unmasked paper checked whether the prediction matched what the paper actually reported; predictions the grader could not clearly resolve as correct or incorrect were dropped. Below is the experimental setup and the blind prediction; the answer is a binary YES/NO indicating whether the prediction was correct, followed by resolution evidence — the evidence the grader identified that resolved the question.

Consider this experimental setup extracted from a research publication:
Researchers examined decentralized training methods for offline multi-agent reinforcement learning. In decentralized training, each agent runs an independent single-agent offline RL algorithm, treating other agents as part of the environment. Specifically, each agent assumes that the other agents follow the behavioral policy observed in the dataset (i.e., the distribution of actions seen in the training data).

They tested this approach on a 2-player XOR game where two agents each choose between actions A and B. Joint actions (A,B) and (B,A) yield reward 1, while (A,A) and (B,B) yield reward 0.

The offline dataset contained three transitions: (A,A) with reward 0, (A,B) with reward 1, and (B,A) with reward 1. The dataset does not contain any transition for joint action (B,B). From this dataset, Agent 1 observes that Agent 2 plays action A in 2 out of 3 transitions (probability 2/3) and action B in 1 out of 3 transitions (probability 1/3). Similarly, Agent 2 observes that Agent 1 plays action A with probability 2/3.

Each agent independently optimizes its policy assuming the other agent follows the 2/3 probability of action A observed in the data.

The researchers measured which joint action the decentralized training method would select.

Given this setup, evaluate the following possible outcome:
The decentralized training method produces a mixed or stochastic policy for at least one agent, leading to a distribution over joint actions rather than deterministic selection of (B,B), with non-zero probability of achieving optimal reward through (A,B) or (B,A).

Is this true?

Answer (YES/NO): NO